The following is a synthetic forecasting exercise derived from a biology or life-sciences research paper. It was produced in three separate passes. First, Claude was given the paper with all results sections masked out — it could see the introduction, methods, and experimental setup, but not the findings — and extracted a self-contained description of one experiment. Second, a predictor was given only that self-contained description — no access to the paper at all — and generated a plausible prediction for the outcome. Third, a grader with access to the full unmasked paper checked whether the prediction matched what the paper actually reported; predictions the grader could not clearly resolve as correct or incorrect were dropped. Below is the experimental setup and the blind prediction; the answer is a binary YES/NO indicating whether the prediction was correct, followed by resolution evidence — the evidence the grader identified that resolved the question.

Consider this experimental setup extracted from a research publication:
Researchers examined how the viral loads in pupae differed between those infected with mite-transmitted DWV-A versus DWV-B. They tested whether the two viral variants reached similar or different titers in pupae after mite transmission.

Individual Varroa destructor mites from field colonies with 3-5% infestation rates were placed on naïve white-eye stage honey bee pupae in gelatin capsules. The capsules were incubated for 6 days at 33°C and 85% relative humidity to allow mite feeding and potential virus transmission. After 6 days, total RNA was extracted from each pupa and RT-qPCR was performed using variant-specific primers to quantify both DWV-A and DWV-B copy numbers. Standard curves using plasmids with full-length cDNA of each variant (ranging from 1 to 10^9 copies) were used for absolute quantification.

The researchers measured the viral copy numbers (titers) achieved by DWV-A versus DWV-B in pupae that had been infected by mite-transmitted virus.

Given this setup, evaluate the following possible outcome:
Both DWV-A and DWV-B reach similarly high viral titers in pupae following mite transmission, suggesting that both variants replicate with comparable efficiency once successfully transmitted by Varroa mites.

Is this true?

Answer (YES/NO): YES